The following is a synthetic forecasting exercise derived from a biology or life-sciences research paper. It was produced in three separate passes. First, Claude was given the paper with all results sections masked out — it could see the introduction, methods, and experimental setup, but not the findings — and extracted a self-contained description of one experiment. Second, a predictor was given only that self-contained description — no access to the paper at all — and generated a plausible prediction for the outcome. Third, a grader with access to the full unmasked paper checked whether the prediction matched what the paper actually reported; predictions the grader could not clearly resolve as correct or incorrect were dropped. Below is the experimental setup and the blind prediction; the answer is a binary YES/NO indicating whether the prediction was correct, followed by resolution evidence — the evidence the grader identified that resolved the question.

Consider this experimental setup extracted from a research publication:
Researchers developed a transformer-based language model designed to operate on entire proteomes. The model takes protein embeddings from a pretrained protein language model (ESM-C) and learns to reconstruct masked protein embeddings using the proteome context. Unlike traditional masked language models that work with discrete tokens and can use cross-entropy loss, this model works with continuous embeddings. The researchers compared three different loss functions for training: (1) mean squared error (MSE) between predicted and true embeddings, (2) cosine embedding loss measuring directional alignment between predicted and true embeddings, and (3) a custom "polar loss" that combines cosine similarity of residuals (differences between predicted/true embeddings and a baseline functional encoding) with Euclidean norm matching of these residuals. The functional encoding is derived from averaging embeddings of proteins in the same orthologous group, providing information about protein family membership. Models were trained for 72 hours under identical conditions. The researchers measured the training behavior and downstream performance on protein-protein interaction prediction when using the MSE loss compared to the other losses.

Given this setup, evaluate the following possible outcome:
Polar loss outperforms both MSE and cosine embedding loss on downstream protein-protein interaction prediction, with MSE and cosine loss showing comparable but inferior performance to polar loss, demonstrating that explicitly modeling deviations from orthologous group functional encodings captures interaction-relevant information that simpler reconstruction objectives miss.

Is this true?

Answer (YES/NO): NO